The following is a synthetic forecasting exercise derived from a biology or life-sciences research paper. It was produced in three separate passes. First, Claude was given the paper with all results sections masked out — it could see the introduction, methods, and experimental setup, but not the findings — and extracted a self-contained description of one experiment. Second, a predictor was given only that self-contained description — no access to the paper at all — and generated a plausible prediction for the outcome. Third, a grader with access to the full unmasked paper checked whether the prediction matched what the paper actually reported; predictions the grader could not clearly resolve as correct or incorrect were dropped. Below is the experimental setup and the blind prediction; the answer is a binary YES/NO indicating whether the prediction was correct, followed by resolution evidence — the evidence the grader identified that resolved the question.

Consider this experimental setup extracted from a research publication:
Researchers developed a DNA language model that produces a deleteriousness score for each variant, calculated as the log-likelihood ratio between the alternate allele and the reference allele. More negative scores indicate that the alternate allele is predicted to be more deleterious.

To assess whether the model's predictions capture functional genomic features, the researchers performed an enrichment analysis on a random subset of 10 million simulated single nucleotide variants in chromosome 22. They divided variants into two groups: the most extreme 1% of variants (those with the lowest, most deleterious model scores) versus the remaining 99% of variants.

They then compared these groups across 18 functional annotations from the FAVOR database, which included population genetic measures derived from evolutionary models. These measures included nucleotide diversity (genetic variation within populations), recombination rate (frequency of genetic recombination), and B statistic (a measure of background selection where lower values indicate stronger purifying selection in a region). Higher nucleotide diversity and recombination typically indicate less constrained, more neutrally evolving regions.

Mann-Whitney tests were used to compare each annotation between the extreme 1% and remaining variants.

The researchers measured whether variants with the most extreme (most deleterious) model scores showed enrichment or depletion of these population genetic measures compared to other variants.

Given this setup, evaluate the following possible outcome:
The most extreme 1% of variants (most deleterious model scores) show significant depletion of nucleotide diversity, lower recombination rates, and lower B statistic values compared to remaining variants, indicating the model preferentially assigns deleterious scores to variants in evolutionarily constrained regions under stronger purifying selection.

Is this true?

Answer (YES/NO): YES